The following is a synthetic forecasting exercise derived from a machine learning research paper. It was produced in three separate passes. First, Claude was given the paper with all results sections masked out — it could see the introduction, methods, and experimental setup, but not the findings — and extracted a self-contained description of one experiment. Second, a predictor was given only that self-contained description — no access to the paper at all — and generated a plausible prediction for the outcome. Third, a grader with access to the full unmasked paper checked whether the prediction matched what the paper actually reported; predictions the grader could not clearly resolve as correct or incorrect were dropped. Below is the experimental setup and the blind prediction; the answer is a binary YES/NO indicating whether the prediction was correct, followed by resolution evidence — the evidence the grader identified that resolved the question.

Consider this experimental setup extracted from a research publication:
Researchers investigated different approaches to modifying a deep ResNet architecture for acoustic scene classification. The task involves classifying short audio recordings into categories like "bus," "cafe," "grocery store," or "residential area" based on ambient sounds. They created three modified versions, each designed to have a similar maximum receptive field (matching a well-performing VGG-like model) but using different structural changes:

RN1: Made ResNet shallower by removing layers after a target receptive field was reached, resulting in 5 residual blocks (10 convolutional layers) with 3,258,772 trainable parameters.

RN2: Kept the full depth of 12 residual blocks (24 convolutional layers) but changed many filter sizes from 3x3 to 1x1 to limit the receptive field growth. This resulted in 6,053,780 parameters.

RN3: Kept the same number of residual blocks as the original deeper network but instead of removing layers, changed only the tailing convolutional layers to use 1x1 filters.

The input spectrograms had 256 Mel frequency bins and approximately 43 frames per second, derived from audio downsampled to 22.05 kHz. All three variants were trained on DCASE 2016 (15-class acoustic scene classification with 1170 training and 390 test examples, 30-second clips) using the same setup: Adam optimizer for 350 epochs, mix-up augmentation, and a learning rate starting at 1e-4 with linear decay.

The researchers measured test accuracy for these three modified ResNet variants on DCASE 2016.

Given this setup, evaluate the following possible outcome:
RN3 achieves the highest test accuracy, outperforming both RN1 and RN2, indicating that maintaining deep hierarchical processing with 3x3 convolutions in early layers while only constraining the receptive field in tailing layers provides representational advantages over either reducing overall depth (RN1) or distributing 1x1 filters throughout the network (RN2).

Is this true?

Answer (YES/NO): NO